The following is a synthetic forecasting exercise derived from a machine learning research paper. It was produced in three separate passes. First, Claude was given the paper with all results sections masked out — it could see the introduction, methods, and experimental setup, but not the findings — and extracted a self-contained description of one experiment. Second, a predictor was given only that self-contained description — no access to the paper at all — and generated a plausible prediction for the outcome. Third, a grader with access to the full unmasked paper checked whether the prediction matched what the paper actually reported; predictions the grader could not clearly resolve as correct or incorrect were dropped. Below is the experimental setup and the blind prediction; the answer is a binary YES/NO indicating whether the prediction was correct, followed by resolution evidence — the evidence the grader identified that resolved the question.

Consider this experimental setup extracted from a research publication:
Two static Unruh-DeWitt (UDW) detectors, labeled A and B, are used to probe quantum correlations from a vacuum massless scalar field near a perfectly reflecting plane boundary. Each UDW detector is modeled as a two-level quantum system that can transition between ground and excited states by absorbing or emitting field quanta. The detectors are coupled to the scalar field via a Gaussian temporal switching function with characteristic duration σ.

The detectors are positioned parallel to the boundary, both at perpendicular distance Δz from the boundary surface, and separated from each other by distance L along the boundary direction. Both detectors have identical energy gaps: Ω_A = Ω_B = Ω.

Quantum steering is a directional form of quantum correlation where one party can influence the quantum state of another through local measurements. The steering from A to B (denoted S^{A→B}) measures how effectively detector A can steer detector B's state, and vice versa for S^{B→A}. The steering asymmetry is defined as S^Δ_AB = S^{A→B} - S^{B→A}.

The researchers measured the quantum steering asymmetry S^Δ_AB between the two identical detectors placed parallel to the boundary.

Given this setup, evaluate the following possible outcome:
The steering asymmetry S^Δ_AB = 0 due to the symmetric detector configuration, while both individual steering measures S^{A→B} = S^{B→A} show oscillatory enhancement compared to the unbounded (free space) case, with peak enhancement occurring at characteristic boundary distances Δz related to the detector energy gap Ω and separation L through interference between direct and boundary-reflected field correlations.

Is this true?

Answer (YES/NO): NO